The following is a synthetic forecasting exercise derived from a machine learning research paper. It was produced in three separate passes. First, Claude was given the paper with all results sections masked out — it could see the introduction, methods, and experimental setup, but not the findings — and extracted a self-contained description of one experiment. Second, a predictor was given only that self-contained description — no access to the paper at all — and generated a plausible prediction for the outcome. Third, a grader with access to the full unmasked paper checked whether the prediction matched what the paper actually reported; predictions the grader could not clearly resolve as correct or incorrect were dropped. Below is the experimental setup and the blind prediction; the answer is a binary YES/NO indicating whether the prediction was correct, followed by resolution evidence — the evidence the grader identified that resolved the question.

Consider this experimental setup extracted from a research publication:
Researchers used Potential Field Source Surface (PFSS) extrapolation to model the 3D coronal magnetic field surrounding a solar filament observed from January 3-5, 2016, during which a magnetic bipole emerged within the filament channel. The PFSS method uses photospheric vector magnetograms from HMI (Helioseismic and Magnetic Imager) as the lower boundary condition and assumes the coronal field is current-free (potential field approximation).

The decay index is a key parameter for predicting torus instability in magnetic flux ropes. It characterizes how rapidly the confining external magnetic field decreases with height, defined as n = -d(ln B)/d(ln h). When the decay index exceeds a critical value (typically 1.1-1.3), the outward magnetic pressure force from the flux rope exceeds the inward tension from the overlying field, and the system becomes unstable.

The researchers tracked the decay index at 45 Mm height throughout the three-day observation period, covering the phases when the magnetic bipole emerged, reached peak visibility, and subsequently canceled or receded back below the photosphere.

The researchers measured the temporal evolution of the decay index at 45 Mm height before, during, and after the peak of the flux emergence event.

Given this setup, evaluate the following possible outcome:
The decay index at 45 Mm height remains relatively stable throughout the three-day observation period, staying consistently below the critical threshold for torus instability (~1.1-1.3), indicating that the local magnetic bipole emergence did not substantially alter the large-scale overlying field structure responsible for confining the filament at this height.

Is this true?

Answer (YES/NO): NO